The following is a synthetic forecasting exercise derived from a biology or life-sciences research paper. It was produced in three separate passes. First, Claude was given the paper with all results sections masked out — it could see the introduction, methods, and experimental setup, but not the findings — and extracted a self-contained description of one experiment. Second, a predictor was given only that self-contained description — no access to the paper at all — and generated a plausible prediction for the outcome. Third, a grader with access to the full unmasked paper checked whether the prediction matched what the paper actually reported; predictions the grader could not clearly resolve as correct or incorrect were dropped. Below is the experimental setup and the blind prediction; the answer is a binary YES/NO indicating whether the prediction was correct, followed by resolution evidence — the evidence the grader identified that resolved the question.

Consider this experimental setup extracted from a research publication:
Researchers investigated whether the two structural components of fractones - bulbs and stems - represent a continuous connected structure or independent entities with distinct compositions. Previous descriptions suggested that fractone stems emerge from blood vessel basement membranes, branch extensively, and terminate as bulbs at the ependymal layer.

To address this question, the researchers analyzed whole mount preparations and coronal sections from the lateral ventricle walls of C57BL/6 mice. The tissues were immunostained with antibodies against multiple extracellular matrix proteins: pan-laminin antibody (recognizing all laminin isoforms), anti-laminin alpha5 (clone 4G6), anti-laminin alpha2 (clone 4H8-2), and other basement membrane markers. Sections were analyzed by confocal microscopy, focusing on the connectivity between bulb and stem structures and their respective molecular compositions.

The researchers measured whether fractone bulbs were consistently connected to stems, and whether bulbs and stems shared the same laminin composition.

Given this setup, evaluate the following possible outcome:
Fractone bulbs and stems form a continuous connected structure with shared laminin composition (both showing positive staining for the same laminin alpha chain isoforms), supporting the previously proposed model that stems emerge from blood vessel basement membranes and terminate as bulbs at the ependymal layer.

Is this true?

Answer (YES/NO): NO